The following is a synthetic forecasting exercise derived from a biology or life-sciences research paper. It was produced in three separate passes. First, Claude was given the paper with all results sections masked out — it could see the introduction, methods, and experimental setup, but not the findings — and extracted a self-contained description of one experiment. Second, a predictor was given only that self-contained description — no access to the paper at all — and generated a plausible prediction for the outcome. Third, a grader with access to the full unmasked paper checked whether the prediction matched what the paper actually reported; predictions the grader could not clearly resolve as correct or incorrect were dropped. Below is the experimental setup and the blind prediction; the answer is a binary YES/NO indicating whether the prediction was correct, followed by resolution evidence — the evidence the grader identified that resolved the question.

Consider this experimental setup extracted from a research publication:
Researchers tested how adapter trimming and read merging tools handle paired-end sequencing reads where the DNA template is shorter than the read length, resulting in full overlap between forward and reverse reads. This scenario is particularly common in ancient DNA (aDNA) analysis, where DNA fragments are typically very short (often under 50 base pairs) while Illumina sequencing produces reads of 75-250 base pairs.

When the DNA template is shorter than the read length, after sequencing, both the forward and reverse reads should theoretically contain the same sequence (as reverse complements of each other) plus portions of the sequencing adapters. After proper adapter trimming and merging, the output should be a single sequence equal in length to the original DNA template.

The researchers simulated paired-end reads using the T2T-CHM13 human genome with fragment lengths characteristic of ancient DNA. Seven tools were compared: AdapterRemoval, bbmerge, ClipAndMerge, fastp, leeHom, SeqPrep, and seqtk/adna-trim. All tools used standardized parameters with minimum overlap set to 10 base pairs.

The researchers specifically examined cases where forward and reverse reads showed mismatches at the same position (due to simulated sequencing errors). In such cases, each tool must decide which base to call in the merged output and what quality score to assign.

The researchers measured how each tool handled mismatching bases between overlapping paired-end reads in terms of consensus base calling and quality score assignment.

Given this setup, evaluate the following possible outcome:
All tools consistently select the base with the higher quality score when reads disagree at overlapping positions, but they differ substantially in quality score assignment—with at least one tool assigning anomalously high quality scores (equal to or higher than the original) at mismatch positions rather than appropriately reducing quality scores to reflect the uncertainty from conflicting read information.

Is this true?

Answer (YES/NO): NO